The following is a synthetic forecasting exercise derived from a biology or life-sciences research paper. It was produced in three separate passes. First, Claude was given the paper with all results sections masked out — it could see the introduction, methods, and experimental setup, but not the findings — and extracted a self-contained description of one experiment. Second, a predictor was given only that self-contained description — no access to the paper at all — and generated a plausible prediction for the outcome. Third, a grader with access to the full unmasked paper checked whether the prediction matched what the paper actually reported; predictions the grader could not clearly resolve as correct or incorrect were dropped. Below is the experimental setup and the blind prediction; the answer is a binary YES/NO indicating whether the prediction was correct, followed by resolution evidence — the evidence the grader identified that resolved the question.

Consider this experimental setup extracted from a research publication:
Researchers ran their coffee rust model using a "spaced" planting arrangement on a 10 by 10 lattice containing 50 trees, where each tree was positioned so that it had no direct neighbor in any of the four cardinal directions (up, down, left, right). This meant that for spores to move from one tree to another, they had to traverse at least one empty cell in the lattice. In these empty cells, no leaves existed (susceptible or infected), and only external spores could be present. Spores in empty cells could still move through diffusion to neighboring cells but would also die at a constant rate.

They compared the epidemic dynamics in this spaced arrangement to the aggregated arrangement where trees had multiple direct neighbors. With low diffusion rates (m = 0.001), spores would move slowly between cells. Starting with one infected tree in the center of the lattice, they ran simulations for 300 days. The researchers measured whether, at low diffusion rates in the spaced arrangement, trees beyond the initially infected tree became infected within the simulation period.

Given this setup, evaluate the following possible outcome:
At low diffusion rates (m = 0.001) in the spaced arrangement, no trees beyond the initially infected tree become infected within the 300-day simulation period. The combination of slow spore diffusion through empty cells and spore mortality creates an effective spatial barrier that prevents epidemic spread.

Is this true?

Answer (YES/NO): NO